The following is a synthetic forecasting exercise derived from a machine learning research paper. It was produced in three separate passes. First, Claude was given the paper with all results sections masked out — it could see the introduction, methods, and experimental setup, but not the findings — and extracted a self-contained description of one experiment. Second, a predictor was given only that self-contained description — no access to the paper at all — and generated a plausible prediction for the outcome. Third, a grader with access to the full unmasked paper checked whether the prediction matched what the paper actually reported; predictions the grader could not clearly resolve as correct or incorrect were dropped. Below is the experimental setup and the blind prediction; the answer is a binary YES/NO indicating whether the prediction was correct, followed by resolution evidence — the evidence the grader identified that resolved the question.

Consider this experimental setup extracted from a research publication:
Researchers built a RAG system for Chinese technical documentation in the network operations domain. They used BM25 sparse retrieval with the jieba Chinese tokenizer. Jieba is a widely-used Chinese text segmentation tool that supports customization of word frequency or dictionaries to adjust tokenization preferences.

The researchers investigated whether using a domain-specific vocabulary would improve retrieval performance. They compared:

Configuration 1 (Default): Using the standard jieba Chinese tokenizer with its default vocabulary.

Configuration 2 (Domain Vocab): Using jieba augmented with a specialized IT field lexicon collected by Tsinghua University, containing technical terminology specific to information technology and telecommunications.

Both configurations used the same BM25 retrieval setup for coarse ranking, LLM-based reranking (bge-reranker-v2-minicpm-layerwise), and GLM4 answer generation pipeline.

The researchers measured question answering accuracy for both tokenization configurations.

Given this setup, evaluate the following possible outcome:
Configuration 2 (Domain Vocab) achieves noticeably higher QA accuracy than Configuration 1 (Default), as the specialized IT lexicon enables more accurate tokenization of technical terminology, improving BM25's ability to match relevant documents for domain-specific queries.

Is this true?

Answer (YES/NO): NO